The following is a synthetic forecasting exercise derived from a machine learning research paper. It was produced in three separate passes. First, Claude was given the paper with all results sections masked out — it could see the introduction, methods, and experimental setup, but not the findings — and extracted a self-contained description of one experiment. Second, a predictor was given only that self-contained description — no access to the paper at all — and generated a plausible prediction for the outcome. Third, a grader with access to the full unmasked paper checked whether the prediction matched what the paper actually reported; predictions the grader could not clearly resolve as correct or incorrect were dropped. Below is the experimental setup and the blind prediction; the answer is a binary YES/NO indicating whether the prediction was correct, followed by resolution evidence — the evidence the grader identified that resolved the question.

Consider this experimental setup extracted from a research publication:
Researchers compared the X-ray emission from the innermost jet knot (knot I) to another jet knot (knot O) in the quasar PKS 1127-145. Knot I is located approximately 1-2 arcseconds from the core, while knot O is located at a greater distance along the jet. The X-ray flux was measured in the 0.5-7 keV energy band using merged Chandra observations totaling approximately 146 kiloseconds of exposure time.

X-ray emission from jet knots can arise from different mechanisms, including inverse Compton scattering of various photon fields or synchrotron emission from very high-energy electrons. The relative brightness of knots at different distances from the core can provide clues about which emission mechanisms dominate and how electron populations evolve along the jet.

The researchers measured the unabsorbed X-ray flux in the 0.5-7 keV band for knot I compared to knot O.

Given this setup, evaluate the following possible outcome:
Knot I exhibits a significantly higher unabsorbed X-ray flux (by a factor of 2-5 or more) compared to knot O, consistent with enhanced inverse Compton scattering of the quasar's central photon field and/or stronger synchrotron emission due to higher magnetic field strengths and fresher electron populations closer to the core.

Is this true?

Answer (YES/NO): YES